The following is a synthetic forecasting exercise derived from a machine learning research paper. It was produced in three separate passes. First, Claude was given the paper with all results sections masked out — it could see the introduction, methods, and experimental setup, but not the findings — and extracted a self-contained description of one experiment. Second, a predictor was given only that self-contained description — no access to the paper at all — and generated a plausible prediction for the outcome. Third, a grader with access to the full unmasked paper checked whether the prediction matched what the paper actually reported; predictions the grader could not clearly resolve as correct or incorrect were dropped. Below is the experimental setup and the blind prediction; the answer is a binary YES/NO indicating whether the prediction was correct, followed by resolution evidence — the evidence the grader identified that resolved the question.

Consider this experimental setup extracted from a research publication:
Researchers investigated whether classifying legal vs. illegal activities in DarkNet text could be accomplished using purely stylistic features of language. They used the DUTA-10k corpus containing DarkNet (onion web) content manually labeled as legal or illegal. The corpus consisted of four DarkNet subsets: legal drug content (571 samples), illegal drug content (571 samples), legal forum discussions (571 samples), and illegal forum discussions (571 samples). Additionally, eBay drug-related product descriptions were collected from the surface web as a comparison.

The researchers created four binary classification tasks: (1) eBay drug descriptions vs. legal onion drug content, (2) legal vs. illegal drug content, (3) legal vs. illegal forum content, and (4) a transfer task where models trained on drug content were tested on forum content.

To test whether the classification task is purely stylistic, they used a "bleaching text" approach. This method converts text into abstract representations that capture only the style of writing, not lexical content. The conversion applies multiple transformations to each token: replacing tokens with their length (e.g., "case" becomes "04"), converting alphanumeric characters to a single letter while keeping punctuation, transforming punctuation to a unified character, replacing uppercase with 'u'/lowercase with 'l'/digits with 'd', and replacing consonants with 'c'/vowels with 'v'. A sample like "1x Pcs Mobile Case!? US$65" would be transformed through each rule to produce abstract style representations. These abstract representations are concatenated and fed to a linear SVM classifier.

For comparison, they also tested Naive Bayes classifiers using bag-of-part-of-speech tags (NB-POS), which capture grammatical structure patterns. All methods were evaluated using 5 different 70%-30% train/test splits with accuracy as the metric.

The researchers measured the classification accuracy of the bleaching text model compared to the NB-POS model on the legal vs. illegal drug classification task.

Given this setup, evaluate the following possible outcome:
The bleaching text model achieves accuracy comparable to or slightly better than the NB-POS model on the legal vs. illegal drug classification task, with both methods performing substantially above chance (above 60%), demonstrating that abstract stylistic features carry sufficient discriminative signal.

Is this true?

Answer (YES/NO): NO